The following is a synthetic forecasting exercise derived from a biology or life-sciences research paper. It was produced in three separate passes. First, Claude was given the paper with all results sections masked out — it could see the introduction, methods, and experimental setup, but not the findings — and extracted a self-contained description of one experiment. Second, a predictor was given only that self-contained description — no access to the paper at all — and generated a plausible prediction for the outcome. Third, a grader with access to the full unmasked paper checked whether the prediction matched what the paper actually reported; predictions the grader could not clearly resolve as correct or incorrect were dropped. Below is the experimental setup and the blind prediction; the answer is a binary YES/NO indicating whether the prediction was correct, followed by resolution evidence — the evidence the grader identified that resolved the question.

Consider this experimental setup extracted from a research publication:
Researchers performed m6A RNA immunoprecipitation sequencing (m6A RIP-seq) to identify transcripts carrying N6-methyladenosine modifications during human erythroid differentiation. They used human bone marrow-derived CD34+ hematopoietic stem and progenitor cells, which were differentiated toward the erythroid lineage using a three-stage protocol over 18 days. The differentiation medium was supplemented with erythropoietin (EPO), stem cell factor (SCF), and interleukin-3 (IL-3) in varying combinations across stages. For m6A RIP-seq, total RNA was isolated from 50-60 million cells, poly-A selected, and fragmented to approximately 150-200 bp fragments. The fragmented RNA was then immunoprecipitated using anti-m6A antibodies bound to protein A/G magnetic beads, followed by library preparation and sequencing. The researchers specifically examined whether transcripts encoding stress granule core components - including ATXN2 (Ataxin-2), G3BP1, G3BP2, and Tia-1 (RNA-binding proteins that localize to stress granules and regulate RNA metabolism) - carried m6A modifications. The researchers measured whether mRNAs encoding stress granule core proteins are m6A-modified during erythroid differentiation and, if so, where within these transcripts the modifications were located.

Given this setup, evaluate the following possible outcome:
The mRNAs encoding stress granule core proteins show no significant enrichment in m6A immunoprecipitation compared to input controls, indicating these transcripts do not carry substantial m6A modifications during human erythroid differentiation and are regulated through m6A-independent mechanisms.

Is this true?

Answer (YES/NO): NO